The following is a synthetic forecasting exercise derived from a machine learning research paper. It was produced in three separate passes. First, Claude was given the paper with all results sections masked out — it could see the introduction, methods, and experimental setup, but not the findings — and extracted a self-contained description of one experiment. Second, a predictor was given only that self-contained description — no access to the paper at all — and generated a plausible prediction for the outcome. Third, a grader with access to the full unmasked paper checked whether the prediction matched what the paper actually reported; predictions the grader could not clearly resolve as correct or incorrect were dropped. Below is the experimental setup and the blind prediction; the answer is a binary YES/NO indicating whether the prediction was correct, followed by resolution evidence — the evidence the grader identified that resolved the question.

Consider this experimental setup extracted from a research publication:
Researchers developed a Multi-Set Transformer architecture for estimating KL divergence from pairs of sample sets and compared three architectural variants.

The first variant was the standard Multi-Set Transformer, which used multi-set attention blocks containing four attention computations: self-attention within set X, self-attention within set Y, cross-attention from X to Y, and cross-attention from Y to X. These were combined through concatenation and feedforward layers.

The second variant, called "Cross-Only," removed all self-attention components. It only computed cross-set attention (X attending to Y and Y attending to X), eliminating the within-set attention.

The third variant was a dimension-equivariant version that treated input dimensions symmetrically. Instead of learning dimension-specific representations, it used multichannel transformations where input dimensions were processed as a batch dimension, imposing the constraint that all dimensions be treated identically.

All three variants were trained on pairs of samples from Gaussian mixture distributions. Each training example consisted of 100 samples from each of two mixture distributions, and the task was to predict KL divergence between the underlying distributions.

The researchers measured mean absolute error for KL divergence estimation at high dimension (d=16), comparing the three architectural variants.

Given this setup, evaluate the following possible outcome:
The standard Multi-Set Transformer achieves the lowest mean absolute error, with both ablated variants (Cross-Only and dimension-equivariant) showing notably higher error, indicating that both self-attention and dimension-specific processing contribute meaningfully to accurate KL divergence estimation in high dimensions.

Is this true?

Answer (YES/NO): NO